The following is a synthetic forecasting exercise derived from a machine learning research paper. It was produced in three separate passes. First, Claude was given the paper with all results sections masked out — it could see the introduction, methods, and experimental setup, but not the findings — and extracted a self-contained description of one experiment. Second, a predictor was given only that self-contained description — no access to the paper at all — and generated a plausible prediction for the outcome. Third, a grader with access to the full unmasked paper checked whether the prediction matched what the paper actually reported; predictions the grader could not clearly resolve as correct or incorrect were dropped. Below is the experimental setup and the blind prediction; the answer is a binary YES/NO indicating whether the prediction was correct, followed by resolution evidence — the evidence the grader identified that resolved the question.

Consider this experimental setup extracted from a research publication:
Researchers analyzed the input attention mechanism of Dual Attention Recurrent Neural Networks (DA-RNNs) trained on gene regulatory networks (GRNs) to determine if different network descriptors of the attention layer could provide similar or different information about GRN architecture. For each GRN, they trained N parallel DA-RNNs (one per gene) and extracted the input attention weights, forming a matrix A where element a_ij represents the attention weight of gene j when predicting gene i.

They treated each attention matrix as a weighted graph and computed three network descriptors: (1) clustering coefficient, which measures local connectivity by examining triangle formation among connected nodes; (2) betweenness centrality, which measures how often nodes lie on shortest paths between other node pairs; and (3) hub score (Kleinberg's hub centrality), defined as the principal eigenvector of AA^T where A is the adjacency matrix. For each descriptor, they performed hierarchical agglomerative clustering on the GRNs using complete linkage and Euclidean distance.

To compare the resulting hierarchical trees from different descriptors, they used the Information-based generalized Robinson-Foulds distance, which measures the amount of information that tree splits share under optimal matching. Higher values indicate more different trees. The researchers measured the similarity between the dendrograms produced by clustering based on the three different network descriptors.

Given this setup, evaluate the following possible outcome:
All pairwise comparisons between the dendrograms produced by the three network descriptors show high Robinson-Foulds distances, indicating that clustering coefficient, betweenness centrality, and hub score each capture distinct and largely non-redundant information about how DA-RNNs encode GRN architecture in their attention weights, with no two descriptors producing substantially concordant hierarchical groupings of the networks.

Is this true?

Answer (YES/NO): NO